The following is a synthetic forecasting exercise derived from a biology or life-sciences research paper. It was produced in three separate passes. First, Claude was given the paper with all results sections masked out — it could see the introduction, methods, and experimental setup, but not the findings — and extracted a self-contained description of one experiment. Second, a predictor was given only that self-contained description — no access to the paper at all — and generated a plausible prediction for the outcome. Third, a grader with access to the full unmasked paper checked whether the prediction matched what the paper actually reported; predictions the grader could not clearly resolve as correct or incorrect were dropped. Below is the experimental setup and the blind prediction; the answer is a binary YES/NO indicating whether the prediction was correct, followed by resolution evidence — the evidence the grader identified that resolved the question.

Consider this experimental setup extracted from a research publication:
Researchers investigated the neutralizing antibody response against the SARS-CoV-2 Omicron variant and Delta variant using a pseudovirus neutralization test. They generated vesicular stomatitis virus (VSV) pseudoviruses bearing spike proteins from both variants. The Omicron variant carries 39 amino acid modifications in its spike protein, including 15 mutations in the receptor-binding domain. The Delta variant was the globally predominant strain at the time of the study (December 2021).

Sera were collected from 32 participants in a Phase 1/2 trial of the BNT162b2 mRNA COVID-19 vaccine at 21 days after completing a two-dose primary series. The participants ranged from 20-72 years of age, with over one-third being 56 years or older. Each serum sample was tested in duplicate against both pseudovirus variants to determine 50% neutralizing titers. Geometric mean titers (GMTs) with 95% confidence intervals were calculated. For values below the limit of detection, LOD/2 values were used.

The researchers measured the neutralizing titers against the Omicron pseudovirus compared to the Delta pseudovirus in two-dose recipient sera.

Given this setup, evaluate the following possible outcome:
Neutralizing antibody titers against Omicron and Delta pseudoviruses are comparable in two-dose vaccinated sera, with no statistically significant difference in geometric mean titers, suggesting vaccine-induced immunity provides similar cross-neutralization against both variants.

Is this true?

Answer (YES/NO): NO